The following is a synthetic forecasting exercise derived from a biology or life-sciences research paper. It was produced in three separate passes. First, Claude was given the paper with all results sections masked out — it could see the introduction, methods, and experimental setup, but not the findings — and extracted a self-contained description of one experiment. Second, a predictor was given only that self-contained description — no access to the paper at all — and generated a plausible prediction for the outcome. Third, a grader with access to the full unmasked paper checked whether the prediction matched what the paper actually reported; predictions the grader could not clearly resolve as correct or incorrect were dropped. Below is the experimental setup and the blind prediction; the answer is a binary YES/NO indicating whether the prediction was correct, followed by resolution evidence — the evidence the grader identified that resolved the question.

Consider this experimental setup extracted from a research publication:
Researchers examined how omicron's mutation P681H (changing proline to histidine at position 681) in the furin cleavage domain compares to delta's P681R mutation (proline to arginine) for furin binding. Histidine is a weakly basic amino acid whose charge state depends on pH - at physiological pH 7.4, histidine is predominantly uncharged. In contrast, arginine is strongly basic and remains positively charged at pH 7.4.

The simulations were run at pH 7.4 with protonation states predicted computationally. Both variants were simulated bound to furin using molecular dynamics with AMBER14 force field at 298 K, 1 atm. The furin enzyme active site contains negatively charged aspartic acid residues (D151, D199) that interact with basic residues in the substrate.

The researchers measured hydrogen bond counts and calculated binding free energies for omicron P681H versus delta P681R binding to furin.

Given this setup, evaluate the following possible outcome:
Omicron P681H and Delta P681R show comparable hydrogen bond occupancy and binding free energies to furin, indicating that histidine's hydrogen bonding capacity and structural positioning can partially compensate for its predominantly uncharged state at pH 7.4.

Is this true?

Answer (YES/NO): NO